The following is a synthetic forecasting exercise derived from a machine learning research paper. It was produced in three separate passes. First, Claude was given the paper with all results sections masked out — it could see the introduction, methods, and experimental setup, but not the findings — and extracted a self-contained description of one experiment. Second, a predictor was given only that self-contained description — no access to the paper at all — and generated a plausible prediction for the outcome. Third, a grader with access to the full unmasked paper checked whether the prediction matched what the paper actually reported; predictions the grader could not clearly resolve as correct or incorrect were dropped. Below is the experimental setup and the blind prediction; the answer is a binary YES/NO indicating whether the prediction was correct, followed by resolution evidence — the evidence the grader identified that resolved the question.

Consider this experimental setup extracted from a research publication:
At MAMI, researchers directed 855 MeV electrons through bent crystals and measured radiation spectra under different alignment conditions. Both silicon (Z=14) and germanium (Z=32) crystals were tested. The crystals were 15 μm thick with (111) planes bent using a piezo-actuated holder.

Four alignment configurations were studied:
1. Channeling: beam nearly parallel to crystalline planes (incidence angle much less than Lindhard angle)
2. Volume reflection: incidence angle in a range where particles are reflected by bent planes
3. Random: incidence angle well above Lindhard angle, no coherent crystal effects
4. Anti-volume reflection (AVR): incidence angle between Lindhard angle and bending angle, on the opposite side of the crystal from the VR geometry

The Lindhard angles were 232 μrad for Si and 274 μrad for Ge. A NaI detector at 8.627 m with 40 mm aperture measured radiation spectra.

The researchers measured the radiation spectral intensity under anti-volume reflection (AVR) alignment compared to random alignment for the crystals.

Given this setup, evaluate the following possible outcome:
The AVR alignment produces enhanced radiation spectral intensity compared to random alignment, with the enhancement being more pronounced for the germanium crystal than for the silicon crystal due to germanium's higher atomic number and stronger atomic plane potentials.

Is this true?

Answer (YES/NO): NO